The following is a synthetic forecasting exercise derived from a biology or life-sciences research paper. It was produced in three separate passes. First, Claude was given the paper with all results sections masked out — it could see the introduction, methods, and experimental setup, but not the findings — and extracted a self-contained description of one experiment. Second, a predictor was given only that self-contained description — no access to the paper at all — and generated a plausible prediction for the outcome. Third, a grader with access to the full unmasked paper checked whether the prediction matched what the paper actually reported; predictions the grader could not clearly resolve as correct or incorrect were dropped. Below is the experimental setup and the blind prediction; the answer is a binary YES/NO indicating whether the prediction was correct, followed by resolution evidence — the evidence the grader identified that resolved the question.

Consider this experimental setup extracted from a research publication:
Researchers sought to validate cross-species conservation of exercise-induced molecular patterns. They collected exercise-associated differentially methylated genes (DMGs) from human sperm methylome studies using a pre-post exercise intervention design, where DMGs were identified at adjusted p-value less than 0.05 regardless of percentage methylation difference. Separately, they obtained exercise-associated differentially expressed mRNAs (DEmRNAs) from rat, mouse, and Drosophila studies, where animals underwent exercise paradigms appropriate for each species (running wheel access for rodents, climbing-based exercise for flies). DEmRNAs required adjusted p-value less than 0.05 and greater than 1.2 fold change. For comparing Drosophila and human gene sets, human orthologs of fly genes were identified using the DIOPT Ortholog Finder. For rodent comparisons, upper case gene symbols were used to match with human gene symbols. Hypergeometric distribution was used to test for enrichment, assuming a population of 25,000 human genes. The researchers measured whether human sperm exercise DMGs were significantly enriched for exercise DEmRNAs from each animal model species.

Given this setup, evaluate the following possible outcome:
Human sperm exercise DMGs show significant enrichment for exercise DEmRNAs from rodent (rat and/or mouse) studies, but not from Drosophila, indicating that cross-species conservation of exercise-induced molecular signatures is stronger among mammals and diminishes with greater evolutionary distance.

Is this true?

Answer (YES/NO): NO